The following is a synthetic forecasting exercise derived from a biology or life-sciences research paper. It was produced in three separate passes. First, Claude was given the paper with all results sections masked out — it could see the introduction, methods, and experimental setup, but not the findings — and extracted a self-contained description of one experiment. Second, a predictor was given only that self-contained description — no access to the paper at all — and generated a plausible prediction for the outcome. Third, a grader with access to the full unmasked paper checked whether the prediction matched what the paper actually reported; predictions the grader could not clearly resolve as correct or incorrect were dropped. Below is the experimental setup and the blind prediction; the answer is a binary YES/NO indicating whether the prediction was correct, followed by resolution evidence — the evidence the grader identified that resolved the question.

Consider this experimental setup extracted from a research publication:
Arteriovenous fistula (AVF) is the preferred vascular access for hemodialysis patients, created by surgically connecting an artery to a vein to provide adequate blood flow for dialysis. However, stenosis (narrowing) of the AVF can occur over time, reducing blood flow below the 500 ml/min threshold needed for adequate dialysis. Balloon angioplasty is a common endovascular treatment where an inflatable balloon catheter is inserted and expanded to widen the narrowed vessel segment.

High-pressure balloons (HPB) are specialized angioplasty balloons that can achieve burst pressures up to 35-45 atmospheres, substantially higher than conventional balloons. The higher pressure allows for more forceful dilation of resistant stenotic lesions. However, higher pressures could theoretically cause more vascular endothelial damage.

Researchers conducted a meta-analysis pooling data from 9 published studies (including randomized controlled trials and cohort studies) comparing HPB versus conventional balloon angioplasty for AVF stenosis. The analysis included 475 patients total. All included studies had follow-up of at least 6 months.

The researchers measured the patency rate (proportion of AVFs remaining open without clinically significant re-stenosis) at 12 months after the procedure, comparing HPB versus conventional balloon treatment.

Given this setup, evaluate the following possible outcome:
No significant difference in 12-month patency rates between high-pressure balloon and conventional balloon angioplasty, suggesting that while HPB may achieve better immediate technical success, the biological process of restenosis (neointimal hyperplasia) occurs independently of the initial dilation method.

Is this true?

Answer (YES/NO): YES